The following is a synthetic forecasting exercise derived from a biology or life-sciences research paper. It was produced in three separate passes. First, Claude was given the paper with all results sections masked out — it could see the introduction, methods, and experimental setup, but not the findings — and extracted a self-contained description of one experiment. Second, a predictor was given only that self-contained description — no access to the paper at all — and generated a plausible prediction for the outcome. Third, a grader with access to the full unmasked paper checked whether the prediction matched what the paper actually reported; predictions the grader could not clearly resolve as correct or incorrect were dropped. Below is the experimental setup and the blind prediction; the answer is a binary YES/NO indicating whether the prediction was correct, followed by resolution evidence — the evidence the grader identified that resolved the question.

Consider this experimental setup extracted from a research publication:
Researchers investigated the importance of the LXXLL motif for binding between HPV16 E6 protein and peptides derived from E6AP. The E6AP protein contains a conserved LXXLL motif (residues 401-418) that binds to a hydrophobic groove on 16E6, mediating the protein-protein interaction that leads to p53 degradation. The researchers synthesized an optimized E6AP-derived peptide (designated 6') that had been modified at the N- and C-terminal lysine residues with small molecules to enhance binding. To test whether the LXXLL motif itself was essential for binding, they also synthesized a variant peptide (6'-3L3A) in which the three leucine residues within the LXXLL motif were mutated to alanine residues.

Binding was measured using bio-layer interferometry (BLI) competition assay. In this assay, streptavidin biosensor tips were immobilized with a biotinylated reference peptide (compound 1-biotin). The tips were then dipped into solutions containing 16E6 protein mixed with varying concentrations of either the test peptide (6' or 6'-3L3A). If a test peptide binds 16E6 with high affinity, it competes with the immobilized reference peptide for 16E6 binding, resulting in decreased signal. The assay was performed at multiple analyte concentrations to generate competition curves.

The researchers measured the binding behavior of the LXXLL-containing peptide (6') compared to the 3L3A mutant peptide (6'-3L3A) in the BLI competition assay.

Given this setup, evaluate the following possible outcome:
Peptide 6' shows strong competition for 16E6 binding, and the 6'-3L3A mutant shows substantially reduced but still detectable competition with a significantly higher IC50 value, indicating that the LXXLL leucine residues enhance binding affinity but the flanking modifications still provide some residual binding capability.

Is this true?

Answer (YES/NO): NO